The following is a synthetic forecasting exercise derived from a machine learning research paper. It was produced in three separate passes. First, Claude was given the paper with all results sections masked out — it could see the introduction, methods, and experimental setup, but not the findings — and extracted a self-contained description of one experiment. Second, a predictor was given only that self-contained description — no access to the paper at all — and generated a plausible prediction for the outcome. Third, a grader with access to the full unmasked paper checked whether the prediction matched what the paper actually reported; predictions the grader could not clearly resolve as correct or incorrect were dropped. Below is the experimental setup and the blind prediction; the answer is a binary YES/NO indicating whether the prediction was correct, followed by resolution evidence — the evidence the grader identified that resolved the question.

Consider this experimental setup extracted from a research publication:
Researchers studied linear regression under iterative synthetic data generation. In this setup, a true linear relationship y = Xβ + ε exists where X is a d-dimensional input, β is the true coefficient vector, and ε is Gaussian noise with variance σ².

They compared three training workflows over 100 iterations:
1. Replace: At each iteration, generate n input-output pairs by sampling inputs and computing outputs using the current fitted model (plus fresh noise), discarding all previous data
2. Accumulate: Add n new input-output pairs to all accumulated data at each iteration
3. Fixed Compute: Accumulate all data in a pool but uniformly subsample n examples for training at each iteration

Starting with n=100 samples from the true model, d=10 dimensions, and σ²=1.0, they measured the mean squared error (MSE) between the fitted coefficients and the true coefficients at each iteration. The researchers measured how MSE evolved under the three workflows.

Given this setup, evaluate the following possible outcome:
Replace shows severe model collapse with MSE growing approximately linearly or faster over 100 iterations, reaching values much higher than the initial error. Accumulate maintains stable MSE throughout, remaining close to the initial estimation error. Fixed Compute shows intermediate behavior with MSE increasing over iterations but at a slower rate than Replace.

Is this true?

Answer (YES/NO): NO